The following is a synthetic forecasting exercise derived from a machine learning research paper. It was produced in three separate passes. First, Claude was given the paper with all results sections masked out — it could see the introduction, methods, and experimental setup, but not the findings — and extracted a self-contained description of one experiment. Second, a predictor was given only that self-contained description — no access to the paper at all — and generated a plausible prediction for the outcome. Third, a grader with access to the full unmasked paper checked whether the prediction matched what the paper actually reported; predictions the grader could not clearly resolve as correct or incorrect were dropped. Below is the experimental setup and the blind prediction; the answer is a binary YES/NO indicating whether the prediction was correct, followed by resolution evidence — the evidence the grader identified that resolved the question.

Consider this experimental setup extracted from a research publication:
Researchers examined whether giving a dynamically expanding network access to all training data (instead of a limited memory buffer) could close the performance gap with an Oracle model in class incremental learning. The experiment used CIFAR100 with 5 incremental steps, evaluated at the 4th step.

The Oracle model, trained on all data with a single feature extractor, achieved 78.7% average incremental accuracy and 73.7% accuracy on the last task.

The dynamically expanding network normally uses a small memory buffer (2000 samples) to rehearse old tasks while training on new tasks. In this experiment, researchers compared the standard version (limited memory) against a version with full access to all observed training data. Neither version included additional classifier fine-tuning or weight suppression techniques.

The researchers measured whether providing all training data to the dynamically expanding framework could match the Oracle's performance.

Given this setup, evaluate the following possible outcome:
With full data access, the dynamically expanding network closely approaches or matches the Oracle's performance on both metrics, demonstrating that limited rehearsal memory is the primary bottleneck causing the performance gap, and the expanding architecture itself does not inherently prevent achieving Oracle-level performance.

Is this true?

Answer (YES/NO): NO